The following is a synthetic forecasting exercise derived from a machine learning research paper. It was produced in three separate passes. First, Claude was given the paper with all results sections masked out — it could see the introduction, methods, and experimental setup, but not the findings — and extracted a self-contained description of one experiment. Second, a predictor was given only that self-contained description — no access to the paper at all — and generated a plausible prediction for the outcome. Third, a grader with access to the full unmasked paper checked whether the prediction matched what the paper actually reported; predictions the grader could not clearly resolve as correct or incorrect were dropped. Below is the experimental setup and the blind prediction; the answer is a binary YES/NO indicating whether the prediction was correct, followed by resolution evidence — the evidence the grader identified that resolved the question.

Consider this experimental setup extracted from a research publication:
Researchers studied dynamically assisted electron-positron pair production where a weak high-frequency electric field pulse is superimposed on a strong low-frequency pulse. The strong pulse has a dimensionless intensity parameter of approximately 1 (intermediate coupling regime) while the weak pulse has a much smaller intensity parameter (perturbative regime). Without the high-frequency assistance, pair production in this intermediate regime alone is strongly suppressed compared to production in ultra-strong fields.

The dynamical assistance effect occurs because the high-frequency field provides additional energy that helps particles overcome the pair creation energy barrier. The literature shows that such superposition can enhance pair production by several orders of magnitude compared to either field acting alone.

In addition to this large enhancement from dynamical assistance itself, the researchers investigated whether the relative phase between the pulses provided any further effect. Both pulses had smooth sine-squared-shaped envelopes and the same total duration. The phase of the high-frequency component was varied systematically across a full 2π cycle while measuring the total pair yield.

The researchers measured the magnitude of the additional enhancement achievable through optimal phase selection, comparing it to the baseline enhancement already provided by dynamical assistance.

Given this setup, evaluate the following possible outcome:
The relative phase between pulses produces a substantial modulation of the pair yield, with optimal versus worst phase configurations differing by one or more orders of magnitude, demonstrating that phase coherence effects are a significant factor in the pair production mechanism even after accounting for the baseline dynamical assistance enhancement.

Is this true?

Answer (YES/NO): NO